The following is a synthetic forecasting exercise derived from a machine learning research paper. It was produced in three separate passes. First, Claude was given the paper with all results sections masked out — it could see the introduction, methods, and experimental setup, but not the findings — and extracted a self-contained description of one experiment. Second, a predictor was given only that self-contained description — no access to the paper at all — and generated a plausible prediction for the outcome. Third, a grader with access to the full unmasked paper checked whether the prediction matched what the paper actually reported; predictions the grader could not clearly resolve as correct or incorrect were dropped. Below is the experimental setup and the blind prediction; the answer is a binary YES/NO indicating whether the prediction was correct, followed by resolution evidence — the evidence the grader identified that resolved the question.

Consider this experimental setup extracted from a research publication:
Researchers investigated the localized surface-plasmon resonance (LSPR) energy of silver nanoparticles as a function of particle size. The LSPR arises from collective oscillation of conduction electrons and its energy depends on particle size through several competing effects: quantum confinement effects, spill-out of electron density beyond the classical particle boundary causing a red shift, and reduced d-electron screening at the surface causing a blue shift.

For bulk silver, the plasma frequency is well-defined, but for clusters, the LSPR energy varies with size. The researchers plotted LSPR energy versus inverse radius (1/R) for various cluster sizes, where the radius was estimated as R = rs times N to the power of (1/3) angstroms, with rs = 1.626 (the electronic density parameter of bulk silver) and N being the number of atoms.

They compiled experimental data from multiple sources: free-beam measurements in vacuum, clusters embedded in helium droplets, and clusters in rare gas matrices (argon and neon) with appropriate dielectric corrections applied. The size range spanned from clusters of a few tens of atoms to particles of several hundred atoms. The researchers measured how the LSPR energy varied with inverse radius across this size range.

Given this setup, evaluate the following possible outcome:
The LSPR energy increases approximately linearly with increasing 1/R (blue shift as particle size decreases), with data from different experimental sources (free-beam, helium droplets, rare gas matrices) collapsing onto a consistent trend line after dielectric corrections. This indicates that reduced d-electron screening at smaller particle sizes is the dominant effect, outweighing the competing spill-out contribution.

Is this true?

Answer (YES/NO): NO